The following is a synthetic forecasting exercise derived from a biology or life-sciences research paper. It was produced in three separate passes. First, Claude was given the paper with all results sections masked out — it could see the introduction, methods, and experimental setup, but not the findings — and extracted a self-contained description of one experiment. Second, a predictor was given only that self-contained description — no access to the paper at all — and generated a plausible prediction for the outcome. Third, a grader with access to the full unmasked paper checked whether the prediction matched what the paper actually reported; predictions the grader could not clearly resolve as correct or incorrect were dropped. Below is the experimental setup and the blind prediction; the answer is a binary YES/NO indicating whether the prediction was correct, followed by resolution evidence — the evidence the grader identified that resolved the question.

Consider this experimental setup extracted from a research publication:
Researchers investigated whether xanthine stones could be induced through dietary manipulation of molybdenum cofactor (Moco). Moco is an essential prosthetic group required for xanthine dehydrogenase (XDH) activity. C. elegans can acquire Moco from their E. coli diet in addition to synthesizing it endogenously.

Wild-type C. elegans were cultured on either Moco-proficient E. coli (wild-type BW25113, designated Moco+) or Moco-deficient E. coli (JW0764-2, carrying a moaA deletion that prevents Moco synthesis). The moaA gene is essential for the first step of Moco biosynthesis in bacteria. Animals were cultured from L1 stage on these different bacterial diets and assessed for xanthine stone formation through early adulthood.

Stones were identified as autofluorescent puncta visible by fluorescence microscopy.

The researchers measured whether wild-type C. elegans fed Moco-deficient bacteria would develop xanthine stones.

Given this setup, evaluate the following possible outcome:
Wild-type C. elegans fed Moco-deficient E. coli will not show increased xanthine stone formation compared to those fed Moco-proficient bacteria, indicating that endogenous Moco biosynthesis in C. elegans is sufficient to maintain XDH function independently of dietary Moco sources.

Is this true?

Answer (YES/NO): NO